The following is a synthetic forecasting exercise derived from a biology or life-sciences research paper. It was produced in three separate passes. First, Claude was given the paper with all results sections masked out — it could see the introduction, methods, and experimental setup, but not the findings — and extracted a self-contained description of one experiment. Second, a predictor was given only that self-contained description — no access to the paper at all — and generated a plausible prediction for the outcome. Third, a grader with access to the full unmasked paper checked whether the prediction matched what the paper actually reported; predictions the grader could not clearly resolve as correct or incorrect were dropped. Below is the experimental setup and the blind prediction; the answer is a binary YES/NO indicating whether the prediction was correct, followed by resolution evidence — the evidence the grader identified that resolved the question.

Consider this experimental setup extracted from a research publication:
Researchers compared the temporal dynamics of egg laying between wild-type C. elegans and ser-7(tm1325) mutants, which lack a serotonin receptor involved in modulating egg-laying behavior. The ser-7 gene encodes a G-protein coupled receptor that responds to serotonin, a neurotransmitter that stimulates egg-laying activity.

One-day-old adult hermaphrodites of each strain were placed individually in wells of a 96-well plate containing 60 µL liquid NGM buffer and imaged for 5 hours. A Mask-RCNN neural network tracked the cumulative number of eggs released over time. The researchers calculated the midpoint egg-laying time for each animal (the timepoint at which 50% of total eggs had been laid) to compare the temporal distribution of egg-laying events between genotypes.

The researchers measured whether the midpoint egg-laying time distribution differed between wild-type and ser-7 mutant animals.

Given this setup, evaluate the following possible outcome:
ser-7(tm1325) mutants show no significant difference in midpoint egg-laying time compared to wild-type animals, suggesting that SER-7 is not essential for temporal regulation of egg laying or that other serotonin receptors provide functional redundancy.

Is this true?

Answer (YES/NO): NO